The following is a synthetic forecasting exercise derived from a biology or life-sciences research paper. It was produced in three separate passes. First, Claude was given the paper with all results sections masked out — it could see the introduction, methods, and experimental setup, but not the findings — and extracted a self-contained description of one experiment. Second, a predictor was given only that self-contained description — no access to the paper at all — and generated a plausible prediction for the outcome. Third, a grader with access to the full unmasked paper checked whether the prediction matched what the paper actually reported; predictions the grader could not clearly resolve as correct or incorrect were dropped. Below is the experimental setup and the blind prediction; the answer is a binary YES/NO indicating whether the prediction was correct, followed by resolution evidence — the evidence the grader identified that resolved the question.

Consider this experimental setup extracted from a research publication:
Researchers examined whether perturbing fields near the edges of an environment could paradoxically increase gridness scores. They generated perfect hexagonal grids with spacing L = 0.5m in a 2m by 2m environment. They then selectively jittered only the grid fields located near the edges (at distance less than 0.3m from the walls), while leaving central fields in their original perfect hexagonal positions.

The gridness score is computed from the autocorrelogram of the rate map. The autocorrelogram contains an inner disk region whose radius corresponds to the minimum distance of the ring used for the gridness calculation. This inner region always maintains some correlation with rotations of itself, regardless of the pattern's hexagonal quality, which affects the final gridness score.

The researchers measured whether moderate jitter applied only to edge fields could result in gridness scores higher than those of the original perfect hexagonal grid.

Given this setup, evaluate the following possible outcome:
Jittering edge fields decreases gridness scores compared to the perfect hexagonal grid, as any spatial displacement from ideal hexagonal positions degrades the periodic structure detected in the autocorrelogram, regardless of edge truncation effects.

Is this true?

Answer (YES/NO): NO